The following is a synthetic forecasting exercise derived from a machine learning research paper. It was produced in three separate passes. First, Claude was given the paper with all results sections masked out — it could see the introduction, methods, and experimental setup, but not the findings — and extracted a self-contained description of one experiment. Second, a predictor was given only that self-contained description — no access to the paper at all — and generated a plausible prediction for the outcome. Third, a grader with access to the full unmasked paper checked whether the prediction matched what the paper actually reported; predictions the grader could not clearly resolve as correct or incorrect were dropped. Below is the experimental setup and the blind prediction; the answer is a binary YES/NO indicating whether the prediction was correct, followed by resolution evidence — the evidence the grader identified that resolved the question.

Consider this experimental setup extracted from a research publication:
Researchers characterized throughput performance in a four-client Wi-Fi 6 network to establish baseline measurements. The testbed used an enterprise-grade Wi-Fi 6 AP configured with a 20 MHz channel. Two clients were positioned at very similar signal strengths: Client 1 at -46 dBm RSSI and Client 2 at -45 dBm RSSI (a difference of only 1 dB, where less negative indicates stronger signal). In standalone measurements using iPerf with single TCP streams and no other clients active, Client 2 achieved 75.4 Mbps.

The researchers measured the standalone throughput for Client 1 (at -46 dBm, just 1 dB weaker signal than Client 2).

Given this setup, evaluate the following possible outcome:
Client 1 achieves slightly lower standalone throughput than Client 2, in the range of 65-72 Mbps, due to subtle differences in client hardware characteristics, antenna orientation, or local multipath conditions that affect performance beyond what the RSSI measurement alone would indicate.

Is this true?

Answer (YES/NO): NO